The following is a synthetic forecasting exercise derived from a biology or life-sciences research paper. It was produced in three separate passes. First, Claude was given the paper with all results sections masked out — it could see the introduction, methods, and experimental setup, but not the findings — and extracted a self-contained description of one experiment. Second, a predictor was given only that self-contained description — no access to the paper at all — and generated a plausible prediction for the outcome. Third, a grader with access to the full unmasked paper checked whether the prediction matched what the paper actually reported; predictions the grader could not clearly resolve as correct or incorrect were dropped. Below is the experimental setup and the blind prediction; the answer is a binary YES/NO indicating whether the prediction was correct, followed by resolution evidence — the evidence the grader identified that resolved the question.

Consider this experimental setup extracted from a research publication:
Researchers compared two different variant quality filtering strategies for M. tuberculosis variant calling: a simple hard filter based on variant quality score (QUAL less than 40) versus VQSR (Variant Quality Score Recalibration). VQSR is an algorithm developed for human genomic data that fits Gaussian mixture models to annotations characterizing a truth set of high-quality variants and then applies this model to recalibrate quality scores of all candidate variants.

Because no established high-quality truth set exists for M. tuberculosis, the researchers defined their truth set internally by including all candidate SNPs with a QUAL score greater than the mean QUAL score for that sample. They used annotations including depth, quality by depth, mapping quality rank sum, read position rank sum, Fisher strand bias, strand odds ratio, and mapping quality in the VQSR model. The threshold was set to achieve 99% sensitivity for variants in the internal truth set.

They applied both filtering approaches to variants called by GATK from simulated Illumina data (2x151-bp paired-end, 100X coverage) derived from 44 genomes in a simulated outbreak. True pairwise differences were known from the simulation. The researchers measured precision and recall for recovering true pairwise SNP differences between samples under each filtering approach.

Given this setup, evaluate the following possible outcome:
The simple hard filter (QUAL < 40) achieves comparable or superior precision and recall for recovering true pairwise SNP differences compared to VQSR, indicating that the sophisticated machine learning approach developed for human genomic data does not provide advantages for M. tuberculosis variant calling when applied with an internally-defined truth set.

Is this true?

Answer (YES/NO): NO